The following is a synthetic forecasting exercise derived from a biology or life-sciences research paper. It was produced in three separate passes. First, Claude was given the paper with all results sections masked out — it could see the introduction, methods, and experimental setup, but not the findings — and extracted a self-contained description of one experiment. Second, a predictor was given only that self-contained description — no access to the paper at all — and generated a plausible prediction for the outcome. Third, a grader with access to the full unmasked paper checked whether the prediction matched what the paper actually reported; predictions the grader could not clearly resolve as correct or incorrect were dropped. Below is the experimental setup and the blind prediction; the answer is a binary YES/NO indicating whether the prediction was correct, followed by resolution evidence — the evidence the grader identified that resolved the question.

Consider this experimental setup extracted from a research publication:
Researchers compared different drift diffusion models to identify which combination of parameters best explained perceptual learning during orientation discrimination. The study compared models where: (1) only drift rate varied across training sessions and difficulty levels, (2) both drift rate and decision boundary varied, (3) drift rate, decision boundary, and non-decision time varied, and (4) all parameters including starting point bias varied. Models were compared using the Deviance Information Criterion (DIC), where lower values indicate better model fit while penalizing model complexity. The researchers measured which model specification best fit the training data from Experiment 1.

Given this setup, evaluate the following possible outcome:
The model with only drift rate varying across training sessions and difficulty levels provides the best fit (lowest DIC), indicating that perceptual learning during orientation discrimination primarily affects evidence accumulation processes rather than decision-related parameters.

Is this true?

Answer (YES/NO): NO